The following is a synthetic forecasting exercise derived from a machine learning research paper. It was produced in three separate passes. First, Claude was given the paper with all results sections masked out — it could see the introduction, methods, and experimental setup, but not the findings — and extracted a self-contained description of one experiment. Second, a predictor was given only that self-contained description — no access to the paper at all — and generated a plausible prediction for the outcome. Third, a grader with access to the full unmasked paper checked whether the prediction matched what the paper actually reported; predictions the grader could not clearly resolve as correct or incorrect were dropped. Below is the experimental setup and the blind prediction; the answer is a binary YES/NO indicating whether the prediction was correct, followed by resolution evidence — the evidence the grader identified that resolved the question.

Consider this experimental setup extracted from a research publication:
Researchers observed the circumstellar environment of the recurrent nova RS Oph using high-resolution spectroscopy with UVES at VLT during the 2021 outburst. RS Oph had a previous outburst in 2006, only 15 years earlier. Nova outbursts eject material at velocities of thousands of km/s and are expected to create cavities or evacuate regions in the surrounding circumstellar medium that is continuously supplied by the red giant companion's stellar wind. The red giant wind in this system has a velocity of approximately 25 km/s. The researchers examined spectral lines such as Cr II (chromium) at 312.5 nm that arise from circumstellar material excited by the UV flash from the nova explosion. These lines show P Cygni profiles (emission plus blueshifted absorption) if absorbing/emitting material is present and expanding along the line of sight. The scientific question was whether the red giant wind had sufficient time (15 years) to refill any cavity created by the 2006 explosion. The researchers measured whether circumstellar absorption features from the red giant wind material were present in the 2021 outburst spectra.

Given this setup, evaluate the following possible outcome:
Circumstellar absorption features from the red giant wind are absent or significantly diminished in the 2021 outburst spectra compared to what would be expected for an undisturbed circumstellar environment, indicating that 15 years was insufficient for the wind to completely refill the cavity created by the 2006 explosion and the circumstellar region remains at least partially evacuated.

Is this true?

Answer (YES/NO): NO